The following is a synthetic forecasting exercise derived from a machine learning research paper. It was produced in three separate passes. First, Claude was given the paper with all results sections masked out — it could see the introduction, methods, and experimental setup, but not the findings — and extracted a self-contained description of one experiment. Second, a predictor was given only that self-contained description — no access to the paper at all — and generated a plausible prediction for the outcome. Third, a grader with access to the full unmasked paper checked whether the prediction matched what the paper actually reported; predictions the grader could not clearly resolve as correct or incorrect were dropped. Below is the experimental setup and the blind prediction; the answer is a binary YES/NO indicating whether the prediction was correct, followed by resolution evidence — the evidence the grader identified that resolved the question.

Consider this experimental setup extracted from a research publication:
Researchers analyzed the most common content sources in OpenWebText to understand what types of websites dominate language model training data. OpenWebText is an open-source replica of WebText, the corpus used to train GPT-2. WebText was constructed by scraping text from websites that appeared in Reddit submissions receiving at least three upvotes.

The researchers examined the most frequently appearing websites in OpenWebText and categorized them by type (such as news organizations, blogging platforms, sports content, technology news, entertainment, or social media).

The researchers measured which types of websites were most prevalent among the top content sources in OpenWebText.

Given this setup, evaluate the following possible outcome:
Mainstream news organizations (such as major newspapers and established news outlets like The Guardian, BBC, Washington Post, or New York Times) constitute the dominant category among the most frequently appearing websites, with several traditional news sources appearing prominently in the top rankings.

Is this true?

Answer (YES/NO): YES